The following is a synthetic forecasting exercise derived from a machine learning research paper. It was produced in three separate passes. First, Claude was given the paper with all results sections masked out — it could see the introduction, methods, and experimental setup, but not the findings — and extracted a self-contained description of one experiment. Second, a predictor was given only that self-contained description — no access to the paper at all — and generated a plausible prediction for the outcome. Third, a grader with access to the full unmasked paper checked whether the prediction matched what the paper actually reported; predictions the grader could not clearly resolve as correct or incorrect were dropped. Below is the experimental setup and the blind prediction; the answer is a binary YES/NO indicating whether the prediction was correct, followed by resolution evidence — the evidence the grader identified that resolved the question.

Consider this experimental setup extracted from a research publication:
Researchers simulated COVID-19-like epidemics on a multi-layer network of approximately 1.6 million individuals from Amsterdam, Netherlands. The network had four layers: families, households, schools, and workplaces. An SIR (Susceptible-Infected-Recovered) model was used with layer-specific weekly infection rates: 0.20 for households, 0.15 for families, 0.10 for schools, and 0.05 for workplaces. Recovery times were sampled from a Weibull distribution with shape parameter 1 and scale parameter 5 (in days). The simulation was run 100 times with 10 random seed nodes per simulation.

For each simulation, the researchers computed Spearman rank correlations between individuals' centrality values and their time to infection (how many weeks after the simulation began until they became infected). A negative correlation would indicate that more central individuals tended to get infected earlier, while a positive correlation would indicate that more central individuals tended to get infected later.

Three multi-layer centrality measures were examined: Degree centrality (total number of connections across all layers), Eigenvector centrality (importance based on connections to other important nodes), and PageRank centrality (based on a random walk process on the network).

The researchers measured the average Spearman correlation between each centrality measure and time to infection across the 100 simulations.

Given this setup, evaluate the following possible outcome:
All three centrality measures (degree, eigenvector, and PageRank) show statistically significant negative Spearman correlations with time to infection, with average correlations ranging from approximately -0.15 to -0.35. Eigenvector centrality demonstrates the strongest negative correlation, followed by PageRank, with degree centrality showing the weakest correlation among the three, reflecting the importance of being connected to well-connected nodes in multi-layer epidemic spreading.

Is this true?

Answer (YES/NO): NO